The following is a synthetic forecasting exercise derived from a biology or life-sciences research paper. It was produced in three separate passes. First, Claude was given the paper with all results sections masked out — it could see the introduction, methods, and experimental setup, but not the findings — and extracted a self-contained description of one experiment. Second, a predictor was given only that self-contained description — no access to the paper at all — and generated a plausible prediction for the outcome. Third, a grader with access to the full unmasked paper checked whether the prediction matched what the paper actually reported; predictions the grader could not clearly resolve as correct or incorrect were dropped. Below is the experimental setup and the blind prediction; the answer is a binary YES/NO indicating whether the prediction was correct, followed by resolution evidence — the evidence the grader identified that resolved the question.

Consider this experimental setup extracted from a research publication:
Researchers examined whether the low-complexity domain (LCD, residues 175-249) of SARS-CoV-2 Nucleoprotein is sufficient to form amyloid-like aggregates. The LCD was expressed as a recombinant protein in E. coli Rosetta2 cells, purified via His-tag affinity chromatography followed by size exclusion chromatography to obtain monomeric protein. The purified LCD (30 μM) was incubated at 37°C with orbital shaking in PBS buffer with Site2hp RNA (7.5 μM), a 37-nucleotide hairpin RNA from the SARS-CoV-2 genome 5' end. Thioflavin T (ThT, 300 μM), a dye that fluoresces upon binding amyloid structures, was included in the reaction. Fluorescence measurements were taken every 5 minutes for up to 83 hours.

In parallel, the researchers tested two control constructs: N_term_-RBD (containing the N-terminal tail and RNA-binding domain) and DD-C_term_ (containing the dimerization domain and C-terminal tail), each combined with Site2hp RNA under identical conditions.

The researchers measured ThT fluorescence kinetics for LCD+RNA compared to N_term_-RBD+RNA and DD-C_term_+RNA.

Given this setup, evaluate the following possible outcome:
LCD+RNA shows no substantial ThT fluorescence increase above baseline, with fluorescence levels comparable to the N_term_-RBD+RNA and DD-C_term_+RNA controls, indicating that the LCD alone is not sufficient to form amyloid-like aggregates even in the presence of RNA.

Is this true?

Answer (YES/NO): NO